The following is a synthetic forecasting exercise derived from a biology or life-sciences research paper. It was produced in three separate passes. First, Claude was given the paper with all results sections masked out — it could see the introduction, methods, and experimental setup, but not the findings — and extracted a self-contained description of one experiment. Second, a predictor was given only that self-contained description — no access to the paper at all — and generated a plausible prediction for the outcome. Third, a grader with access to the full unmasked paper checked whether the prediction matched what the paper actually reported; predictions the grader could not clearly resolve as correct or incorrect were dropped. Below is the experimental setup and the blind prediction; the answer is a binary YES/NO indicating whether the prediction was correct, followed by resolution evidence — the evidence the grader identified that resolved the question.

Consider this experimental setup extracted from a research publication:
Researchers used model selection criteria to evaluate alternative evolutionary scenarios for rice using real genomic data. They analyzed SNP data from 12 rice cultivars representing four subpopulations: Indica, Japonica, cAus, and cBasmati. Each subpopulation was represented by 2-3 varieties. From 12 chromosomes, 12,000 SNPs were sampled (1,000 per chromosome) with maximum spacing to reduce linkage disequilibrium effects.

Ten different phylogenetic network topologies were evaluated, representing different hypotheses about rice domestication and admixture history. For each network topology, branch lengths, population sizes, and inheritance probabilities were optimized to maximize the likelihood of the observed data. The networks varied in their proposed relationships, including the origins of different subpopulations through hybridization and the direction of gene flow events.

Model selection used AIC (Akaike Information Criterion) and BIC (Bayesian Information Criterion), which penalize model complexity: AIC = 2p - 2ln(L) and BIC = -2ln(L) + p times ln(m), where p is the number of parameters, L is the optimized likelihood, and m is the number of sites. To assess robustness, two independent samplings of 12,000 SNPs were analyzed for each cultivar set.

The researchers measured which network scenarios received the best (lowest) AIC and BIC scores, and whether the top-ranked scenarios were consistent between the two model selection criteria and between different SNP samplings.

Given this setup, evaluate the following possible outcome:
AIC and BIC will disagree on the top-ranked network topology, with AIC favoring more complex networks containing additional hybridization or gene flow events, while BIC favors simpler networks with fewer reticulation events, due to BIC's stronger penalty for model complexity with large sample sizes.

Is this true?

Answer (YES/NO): NO